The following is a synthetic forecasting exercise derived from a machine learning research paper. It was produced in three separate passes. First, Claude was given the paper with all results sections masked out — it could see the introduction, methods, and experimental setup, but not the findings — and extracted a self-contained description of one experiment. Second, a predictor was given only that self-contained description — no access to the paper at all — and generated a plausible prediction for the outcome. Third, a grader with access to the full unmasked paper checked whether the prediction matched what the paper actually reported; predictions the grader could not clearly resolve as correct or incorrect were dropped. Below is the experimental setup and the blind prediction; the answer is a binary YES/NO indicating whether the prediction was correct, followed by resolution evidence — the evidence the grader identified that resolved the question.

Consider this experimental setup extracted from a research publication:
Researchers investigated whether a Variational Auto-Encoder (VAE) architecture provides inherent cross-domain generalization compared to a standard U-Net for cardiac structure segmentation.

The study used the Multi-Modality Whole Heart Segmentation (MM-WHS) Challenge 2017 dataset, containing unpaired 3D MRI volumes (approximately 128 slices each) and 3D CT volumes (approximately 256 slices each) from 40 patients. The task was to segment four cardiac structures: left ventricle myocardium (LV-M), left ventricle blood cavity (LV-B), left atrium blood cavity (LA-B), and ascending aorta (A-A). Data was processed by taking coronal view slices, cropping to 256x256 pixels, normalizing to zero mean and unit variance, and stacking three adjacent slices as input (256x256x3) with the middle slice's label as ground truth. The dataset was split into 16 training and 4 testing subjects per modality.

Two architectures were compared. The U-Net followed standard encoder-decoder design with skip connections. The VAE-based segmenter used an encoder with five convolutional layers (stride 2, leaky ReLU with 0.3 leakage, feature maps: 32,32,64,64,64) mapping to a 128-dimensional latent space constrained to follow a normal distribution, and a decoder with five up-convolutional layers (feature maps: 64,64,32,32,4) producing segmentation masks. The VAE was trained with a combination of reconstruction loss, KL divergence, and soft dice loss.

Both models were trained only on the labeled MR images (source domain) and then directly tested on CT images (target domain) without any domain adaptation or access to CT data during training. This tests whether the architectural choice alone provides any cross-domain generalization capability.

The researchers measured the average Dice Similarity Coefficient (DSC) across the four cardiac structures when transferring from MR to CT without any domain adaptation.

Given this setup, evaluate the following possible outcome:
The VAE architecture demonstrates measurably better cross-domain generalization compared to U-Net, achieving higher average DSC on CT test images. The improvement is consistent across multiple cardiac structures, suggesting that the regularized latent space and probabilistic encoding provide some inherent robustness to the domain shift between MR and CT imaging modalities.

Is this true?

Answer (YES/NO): YES